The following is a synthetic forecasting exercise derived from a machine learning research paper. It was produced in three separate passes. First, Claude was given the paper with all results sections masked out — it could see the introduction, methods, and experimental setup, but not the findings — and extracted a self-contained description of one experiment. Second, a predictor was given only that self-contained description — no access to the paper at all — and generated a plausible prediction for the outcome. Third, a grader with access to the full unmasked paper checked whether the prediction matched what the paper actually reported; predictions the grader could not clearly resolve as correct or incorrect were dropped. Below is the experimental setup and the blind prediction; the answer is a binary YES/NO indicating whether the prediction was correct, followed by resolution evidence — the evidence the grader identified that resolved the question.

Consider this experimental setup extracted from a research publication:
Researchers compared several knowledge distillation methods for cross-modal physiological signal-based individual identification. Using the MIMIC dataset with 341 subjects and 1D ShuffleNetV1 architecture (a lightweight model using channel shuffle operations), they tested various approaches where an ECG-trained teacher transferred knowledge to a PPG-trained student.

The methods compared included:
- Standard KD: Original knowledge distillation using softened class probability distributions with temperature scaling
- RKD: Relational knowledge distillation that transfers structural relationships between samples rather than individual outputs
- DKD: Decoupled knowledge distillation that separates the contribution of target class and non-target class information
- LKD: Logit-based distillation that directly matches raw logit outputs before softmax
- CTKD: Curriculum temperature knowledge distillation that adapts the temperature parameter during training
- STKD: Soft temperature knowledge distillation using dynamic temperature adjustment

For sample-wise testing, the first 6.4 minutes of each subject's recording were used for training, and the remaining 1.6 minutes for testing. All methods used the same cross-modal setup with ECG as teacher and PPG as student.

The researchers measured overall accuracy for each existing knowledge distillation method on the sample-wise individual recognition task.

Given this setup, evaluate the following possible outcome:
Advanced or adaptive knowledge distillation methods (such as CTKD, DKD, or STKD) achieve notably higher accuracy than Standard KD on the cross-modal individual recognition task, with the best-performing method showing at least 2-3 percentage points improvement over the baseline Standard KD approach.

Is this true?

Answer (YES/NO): NO